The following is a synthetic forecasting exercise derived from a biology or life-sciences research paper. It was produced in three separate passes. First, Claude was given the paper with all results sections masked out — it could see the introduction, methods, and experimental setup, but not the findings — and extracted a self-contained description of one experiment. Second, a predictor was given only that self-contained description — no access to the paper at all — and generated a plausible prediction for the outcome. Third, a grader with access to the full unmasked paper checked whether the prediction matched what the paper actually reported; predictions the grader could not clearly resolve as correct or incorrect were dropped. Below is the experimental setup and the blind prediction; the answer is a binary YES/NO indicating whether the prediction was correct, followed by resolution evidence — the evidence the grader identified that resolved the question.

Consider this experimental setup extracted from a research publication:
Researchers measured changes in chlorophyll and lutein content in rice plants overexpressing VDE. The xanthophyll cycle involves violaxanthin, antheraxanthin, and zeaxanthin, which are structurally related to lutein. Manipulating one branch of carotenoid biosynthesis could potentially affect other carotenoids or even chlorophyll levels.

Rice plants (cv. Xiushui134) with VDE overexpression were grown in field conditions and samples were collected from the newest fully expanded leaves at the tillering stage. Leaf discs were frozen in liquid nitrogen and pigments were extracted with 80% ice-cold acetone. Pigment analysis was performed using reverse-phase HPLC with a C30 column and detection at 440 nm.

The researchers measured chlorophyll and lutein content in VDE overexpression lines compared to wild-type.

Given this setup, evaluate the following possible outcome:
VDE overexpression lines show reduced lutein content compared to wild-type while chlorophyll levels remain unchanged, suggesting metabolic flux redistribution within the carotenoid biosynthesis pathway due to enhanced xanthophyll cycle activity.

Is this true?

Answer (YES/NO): NO